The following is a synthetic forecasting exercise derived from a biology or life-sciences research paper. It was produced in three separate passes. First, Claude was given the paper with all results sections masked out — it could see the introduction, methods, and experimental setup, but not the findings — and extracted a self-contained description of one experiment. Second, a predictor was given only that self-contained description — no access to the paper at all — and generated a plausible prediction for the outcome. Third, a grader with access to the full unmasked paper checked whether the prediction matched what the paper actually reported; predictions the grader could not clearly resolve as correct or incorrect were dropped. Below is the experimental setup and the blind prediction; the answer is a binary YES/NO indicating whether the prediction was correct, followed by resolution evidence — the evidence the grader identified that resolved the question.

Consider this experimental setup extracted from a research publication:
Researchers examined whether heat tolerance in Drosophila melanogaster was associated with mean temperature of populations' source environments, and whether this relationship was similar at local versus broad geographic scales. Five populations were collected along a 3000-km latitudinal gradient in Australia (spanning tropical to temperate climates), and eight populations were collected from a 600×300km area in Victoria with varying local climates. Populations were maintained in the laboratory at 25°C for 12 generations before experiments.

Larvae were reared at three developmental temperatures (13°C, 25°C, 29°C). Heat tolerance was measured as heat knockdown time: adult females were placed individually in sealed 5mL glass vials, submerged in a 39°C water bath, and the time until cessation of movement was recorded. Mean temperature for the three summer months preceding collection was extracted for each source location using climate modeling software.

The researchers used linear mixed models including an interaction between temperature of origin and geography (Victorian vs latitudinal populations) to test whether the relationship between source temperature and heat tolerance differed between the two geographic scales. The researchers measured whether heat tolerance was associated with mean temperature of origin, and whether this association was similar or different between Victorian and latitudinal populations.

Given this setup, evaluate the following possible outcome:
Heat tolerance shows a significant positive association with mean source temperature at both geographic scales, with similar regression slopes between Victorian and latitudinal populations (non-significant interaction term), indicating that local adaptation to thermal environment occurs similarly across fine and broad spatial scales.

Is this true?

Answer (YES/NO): YES